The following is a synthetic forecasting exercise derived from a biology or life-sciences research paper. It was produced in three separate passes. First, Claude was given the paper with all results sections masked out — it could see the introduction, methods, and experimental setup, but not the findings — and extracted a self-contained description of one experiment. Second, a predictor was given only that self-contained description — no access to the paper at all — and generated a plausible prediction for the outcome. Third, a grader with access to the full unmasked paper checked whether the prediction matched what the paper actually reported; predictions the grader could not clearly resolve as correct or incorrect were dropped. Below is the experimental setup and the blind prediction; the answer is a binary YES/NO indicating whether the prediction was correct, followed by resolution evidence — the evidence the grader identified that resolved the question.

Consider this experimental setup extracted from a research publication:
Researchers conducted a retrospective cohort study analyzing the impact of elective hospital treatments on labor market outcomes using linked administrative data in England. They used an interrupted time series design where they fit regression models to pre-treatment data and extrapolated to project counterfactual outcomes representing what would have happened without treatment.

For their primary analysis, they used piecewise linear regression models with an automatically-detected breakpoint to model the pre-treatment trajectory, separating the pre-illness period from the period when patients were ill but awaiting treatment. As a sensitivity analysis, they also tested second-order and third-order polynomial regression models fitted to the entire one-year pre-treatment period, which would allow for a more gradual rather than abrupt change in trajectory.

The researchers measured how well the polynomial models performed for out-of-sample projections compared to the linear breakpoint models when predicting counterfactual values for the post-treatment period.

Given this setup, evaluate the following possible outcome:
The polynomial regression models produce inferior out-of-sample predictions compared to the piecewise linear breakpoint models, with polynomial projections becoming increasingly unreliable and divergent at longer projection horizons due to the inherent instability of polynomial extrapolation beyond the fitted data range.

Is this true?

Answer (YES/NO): YES